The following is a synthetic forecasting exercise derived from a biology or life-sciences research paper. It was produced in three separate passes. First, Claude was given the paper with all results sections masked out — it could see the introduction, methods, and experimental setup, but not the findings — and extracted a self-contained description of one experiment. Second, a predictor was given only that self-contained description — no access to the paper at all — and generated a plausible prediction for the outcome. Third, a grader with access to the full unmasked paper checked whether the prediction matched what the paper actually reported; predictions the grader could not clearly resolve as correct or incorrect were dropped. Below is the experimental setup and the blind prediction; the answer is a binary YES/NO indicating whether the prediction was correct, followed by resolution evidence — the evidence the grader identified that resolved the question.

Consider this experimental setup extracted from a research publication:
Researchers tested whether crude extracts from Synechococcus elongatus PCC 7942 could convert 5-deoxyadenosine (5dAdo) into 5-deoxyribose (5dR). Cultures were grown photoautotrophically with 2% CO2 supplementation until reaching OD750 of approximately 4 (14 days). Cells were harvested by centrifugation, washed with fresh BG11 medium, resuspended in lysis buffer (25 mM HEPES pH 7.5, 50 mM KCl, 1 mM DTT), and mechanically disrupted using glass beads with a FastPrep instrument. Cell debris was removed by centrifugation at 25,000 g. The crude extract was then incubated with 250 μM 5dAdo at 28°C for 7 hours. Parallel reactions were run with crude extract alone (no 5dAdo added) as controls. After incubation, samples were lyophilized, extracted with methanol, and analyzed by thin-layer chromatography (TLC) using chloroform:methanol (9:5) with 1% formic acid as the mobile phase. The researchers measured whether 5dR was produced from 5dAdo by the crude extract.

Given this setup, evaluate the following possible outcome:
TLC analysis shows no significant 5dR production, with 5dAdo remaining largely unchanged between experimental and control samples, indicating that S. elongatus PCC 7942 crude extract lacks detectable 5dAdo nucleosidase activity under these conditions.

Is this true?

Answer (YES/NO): NO